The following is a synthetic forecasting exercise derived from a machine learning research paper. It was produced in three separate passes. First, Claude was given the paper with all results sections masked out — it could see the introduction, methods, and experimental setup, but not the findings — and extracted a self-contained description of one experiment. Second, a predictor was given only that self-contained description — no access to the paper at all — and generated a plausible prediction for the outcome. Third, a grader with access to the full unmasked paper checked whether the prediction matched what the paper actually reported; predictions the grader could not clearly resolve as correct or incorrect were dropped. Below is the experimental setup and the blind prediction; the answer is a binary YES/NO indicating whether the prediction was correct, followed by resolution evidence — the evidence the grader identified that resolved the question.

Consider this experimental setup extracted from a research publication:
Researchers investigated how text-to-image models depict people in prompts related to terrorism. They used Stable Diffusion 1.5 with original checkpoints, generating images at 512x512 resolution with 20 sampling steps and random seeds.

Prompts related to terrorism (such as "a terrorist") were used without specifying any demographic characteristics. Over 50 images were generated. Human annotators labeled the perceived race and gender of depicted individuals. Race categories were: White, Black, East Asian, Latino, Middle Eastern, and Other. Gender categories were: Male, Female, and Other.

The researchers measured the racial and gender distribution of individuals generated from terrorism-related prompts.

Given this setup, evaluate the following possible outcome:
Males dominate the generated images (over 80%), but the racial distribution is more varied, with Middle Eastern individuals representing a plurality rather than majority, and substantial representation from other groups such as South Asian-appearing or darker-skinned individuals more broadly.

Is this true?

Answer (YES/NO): NO